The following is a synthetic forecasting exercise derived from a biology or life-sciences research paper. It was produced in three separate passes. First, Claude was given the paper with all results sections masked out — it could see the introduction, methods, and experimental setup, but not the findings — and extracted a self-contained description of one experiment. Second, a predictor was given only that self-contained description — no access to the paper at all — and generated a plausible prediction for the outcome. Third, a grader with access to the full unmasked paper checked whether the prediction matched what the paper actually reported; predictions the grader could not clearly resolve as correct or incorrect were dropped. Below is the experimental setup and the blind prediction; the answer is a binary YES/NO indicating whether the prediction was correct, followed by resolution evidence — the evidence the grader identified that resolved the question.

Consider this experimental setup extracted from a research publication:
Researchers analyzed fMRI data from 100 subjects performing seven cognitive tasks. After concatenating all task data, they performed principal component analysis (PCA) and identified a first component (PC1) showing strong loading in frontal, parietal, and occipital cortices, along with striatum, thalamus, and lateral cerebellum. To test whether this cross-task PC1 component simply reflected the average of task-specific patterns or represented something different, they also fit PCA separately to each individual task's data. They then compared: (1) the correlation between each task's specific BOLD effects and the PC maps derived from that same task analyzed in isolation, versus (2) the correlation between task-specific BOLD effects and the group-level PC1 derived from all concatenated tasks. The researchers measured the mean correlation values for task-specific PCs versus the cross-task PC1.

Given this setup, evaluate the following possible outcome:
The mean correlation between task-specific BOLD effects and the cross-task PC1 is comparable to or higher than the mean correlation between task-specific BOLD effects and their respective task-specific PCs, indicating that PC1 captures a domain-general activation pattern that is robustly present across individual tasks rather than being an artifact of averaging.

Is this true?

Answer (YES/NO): NO